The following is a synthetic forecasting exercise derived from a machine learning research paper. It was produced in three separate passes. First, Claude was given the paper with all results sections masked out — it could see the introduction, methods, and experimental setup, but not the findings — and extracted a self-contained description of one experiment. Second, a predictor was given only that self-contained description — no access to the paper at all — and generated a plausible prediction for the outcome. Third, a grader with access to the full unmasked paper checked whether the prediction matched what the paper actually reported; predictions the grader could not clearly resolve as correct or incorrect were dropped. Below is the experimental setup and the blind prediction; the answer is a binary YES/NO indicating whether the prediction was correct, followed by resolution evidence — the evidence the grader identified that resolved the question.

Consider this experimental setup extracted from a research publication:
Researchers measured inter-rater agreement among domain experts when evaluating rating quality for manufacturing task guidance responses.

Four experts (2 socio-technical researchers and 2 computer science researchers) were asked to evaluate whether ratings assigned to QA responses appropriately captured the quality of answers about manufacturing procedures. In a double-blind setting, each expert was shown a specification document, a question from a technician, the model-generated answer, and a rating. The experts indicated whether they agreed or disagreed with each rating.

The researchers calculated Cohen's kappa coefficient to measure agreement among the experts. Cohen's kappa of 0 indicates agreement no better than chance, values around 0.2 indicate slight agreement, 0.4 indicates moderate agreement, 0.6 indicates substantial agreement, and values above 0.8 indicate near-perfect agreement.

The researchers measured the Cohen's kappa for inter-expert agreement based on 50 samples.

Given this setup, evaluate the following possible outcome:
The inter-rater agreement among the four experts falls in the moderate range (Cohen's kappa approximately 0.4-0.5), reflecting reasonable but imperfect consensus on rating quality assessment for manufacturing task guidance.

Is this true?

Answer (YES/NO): NO